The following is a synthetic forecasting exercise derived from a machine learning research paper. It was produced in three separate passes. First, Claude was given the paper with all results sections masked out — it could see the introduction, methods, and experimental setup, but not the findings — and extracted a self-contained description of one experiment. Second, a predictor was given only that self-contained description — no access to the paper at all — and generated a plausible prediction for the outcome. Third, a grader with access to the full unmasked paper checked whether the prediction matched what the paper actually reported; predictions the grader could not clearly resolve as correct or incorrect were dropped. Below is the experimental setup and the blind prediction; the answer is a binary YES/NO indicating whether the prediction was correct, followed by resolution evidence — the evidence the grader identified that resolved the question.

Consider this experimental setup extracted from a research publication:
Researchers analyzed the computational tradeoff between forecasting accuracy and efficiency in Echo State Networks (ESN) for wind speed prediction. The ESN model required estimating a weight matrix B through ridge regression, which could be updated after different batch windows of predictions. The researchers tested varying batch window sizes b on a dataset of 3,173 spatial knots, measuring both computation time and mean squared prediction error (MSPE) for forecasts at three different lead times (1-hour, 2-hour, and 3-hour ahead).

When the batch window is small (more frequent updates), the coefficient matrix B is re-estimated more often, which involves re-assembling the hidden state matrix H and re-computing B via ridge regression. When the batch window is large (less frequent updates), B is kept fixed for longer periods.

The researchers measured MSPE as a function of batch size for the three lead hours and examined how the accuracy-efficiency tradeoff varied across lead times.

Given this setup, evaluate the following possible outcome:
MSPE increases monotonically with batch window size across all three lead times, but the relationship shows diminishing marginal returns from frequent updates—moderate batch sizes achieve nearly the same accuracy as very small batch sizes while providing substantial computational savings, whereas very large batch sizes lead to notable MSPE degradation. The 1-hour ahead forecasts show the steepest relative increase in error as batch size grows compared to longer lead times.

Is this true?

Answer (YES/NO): NO